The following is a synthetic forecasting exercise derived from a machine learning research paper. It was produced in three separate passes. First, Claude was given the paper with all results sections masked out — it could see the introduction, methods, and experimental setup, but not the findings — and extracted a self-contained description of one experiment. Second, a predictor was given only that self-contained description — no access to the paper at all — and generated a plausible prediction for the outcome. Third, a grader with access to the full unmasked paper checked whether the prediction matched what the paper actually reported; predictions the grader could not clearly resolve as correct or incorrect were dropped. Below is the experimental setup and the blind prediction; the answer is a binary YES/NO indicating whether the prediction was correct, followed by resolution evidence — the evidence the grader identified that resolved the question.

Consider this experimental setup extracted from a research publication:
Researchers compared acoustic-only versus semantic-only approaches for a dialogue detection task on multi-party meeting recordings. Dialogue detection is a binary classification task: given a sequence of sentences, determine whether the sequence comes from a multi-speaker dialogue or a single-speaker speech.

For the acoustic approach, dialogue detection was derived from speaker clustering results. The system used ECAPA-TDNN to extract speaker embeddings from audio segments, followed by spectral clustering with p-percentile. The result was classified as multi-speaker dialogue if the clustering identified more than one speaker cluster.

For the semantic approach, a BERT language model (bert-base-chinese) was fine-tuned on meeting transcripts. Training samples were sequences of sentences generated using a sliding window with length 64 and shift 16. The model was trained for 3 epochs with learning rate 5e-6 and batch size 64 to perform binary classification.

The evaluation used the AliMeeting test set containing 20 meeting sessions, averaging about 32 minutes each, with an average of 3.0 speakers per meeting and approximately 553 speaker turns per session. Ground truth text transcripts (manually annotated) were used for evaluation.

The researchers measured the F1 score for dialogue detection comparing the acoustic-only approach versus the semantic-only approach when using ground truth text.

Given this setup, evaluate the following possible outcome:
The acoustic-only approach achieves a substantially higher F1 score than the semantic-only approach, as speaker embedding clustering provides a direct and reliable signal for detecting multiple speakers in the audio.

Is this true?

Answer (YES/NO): NO